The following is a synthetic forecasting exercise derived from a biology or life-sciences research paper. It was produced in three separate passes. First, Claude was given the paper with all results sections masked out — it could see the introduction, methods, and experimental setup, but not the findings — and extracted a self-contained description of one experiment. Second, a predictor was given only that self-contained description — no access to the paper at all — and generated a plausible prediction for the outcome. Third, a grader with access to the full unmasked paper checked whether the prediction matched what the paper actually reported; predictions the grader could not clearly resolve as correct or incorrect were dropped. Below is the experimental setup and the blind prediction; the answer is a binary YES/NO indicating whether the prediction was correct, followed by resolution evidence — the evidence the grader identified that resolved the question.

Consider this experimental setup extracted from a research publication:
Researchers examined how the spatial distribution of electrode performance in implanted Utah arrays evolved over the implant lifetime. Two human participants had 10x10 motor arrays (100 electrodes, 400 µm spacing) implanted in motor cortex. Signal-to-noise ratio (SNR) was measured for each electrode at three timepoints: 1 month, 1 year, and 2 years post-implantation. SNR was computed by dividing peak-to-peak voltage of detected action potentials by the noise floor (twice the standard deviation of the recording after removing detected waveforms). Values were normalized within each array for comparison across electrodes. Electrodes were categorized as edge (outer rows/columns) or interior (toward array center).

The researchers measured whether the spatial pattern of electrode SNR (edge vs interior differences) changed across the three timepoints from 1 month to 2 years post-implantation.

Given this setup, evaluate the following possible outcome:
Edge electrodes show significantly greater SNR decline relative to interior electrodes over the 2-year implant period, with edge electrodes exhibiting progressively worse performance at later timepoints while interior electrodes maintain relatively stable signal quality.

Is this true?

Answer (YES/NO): NO